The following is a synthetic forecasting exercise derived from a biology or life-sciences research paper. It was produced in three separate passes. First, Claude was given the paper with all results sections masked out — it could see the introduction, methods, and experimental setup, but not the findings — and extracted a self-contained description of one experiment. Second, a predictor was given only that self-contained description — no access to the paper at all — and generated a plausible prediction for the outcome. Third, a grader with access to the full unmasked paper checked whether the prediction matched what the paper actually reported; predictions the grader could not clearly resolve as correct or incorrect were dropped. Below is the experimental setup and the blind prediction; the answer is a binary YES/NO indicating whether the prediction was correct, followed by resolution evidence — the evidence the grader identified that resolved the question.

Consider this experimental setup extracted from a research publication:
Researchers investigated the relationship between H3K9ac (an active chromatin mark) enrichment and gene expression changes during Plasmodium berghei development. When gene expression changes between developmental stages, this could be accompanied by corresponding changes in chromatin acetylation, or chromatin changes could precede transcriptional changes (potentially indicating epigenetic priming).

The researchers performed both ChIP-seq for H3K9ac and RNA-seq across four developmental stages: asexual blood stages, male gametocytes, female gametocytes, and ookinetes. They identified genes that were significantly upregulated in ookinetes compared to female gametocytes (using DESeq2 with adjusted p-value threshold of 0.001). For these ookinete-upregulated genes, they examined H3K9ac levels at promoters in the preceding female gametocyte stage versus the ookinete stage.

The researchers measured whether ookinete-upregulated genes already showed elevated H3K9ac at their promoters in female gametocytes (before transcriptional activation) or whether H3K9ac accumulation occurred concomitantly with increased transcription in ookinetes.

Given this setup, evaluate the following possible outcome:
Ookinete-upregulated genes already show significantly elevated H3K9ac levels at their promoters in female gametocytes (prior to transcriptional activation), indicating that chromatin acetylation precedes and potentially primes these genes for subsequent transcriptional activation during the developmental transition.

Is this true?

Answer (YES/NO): NO